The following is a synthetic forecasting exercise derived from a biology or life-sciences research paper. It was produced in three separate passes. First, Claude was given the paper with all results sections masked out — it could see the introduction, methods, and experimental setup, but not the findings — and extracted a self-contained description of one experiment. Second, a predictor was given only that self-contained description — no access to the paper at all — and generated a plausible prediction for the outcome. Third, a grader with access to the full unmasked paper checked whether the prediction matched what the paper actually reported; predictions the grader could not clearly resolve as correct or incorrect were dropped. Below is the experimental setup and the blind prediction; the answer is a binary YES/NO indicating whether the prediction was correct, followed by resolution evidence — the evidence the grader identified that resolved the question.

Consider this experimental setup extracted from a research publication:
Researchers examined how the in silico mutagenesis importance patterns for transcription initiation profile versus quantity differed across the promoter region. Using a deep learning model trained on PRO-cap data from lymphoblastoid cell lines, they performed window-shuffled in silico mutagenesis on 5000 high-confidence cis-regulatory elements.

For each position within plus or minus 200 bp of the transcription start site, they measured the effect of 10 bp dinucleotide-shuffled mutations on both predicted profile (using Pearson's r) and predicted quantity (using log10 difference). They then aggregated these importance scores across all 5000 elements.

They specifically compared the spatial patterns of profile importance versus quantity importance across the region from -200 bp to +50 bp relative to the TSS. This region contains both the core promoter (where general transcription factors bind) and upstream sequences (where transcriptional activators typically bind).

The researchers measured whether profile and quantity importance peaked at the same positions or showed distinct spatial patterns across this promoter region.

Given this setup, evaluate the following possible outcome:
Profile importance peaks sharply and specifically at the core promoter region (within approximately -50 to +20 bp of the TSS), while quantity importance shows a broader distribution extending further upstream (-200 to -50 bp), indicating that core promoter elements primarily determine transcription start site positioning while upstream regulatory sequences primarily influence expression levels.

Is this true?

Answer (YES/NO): NO